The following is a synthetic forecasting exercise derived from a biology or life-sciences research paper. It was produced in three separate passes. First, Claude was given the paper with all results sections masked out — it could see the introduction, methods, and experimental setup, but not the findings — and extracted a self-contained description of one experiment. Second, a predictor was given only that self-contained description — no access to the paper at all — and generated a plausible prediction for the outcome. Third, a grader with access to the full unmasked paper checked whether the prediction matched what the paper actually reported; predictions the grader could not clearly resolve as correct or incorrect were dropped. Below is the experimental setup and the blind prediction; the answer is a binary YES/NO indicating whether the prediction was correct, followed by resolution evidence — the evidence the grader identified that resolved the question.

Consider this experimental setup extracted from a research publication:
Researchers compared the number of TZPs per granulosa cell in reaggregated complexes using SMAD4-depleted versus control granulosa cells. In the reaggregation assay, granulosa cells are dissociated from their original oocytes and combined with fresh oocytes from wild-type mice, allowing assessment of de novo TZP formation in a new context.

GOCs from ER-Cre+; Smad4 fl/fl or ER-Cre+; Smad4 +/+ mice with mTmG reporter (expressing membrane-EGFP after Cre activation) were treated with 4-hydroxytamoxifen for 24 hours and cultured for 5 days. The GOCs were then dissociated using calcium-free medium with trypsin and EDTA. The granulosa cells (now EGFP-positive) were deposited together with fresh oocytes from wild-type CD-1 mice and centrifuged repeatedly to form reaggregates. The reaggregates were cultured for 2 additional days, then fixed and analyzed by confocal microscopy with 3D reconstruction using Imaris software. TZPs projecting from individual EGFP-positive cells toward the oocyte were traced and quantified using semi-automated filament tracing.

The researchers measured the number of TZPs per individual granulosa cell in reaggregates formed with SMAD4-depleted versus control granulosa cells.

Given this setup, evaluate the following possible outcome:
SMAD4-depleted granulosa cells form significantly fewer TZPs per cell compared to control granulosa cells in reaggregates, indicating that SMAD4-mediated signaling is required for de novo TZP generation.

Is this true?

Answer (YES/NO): NO